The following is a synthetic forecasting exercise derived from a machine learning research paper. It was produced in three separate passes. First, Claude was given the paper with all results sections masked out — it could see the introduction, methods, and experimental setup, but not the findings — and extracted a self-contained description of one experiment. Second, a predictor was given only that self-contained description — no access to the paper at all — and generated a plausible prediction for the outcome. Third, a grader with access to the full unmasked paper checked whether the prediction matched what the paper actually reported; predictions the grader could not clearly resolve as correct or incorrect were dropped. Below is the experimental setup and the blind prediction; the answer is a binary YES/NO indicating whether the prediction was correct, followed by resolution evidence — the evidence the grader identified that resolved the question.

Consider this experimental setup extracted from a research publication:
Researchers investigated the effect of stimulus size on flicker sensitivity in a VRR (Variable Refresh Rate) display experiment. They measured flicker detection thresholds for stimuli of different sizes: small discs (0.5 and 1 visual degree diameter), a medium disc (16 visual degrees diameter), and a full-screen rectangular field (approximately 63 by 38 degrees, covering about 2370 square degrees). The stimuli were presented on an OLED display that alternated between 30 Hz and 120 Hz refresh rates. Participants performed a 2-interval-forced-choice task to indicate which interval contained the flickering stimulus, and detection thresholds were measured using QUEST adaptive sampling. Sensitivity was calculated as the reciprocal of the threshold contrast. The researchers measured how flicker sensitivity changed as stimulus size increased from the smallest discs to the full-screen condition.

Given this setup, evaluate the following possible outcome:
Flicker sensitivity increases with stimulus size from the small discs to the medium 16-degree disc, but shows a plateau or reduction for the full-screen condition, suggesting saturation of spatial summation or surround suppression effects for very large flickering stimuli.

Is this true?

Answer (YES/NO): NO